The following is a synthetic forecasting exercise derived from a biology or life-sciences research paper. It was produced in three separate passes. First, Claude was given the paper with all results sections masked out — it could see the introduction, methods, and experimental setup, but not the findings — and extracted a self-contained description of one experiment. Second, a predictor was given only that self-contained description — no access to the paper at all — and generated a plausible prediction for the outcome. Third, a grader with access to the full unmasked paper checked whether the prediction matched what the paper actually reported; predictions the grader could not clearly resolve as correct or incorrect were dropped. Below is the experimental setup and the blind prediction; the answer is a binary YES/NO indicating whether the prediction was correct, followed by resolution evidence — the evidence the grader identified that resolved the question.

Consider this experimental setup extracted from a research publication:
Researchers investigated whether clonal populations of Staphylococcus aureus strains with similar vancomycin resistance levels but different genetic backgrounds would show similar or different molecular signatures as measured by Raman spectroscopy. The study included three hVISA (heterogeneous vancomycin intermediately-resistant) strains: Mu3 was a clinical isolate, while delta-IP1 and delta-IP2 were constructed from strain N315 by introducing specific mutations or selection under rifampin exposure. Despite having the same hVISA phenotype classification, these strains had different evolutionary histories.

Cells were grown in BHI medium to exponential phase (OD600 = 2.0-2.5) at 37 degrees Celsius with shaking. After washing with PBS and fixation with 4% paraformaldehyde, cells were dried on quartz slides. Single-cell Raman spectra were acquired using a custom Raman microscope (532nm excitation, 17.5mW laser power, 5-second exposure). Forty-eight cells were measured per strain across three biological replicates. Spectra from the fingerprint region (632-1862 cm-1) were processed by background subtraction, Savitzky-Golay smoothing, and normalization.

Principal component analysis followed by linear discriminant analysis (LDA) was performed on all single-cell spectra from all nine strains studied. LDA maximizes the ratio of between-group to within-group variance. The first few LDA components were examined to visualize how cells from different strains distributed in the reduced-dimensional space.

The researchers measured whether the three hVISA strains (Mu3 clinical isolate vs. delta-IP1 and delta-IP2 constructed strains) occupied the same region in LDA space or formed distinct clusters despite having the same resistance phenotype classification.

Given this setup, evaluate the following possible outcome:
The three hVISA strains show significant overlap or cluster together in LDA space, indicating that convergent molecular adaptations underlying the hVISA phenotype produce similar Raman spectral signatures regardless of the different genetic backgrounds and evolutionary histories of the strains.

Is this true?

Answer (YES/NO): NO